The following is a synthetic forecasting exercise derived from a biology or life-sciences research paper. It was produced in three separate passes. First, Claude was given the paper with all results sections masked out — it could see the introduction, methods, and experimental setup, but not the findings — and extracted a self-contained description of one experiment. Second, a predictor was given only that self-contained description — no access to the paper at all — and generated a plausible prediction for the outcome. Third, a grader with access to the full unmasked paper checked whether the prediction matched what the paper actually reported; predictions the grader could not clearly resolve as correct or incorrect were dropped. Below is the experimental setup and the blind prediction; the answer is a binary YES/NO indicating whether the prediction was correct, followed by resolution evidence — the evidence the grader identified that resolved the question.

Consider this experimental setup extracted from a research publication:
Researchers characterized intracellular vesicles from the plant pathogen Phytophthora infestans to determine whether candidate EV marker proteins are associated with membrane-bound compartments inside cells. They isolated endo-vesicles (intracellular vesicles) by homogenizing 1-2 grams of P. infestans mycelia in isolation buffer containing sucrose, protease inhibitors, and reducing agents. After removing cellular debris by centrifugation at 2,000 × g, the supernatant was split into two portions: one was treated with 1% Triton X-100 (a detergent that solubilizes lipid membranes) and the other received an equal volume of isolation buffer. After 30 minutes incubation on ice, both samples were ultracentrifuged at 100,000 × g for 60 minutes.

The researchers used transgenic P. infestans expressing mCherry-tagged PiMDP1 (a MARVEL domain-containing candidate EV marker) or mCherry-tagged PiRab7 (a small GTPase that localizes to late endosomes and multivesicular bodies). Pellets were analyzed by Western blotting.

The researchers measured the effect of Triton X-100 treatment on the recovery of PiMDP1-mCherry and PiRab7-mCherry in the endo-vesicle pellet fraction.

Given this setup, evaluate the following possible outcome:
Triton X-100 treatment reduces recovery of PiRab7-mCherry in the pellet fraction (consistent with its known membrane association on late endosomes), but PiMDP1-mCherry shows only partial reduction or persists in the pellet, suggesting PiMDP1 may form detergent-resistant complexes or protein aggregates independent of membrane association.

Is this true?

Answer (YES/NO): NO